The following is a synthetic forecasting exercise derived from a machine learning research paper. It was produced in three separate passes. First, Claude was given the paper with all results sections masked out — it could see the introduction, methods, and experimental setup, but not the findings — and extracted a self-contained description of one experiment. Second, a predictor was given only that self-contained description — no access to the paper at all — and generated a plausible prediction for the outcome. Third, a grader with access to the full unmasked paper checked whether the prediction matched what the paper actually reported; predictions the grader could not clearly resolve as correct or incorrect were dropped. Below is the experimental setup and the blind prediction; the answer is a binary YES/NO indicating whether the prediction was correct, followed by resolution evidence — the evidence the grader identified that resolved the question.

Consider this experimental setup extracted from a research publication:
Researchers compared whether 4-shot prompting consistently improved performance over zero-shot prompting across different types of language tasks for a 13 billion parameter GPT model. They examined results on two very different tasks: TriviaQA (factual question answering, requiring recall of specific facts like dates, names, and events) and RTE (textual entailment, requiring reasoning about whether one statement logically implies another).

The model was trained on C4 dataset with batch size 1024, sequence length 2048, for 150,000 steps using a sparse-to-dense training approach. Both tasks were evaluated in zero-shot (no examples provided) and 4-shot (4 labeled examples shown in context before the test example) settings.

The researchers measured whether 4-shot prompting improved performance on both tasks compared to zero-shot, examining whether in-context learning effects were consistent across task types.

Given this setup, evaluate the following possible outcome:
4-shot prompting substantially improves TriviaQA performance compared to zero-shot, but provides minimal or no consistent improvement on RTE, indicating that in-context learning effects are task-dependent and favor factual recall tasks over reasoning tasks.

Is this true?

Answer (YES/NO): NO